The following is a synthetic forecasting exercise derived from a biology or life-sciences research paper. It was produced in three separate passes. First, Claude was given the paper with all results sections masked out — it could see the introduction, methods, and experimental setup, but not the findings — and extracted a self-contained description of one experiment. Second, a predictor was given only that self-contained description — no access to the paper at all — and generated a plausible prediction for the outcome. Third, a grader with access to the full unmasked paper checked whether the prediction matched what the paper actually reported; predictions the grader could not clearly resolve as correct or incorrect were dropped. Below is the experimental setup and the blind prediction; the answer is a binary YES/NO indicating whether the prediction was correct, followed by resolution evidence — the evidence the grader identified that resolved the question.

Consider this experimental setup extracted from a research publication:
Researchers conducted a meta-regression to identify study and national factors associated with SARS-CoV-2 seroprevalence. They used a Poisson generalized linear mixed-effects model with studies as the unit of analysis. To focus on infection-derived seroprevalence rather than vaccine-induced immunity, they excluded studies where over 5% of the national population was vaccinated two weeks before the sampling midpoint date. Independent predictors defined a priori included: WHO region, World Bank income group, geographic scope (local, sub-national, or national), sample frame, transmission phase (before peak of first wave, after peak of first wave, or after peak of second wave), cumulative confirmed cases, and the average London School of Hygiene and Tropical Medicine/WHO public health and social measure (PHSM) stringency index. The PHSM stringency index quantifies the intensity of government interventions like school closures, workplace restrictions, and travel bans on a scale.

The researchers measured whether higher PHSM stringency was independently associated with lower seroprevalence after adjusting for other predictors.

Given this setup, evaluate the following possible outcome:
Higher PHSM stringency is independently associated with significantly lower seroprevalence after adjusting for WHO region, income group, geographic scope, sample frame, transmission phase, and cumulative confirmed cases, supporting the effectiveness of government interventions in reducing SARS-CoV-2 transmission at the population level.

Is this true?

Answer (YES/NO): YES